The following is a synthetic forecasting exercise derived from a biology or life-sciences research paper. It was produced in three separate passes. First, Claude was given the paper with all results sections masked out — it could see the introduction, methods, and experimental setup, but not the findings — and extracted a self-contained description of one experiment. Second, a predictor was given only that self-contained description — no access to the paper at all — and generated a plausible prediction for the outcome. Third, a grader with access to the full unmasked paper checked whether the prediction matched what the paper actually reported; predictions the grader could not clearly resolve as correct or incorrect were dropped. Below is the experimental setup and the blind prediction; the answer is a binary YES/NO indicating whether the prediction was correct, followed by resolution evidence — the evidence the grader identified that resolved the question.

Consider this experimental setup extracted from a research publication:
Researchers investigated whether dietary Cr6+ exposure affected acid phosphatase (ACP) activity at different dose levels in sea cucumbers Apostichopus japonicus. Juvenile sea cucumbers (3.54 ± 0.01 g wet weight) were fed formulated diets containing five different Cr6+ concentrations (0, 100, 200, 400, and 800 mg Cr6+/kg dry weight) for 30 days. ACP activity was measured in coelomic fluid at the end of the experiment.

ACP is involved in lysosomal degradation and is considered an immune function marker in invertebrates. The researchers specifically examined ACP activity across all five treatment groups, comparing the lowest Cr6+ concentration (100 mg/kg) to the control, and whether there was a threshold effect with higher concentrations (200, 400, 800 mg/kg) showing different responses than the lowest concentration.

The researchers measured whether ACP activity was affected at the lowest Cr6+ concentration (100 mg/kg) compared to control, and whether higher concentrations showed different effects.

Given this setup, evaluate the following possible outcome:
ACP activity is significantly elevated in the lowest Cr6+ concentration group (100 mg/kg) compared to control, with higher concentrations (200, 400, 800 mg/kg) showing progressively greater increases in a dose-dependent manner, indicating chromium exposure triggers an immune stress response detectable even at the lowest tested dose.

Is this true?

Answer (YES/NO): NO